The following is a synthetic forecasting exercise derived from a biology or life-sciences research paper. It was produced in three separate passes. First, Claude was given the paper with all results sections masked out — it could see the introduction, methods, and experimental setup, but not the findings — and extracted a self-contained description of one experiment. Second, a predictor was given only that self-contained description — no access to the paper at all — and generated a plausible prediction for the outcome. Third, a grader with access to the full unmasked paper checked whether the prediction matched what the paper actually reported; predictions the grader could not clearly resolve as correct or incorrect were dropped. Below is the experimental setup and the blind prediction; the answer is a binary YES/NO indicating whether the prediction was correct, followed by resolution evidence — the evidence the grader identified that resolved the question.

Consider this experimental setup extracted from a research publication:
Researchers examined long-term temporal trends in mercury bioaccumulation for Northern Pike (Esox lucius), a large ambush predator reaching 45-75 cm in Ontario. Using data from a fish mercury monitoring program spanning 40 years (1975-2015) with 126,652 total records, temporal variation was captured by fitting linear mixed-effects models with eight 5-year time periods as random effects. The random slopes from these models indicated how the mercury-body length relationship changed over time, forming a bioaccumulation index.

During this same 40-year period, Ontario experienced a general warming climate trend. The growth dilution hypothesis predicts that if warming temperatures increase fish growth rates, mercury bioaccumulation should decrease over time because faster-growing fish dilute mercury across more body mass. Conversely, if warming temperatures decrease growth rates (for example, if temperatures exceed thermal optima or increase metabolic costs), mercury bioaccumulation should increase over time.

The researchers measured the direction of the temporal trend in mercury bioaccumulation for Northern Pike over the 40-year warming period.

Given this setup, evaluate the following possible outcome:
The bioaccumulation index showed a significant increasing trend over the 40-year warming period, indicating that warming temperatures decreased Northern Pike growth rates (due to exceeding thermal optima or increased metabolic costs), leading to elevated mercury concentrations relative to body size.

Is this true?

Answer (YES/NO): NO